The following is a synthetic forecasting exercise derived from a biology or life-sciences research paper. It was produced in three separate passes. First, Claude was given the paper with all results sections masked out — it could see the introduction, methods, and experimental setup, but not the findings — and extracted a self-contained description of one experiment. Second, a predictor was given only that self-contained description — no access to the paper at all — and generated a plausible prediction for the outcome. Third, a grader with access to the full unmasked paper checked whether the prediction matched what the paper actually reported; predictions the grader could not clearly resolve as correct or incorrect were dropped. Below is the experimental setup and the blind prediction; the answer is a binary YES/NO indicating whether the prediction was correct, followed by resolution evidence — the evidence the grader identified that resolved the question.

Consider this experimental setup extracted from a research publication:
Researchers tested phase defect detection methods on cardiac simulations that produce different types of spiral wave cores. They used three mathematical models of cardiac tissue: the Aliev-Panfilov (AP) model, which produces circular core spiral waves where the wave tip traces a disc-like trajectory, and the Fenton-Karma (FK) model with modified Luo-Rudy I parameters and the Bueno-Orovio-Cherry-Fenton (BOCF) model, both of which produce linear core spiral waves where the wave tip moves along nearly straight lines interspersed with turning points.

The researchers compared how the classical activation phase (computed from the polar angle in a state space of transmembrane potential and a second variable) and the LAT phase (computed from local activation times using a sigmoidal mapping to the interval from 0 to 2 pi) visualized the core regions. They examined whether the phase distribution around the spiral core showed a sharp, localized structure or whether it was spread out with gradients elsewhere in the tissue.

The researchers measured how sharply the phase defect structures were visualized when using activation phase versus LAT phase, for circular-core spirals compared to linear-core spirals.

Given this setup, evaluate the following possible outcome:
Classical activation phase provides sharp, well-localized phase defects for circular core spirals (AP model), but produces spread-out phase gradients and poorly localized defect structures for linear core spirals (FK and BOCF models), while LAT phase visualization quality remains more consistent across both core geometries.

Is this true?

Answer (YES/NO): YES